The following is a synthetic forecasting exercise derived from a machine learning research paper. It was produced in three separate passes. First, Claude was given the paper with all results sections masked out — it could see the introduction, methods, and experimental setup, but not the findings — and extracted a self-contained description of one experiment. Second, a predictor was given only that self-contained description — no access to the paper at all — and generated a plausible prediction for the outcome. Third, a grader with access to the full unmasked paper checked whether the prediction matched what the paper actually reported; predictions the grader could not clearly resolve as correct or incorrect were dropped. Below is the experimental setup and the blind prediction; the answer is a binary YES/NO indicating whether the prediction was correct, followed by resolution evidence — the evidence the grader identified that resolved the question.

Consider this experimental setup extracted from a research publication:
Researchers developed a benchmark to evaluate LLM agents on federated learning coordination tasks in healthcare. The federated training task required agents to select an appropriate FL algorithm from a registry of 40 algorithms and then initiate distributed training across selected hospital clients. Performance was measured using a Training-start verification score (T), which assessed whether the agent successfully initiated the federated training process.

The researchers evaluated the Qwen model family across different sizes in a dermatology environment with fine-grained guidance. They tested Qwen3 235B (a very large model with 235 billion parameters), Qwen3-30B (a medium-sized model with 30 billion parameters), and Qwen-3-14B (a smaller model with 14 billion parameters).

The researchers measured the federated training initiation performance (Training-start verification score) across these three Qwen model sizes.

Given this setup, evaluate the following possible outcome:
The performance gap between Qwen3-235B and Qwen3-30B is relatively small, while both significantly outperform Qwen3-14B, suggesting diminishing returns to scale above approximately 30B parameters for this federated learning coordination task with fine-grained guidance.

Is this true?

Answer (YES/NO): NO